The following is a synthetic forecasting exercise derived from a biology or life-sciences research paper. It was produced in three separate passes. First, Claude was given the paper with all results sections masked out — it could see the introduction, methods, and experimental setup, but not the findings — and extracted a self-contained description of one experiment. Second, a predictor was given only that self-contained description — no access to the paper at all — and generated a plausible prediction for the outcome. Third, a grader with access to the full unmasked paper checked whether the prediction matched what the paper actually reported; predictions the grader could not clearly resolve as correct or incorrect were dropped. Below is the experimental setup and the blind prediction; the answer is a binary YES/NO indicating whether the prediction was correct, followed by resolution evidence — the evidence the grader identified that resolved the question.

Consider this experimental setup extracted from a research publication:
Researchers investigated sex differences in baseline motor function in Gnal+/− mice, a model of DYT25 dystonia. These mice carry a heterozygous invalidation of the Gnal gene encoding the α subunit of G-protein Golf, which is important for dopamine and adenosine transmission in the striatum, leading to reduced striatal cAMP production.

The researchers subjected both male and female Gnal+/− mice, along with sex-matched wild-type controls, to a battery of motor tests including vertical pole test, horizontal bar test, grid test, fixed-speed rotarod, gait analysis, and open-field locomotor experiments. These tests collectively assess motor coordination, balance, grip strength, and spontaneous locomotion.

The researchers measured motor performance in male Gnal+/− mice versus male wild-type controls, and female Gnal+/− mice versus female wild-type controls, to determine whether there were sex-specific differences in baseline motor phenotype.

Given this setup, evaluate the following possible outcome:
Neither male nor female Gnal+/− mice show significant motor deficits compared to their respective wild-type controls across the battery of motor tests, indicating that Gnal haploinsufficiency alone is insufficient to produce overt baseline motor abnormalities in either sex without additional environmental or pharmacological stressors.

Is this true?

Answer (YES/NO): NO